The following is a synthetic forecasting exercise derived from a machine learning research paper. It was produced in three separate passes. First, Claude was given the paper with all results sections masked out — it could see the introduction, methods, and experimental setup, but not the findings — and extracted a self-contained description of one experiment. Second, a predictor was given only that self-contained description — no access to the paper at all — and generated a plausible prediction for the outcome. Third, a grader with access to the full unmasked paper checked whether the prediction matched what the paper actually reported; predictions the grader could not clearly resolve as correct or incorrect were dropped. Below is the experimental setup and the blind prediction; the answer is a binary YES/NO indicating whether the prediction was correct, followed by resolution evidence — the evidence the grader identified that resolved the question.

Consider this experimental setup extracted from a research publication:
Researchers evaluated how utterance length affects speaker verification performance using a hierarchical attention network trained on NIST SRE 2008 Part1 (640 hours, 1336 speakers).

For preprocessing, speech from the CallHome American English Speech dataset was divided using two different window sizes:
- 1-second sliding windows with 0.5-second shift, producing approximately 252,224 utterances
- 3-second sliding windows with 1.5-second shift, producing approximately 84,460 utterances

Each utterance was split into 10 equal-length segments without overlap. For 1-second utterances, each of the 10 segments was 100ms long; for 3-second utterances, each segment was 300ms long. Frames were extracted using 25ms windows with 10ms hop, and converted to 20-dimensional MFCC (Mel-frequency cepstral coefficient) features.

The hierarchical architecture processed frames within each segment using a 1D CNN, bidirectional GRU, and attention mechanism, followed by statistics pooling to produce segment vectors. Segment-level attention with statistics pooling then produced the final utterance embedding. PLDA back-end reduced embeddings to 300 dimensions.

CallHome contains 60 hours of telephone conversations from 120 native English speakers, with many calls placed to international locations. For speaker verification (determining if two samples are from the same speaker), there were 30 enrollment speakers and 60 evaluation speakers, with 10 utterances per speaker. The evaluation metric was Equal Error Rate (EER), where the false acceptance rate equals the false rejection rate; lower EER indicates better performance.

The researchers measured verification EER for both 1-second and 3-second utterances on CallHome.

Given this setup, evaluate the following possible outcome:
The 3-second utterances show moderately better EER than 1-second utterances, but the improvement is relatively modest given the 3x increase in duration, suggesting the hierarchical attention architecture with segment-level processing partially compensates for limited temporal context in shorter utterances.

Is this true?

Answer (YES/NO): YES